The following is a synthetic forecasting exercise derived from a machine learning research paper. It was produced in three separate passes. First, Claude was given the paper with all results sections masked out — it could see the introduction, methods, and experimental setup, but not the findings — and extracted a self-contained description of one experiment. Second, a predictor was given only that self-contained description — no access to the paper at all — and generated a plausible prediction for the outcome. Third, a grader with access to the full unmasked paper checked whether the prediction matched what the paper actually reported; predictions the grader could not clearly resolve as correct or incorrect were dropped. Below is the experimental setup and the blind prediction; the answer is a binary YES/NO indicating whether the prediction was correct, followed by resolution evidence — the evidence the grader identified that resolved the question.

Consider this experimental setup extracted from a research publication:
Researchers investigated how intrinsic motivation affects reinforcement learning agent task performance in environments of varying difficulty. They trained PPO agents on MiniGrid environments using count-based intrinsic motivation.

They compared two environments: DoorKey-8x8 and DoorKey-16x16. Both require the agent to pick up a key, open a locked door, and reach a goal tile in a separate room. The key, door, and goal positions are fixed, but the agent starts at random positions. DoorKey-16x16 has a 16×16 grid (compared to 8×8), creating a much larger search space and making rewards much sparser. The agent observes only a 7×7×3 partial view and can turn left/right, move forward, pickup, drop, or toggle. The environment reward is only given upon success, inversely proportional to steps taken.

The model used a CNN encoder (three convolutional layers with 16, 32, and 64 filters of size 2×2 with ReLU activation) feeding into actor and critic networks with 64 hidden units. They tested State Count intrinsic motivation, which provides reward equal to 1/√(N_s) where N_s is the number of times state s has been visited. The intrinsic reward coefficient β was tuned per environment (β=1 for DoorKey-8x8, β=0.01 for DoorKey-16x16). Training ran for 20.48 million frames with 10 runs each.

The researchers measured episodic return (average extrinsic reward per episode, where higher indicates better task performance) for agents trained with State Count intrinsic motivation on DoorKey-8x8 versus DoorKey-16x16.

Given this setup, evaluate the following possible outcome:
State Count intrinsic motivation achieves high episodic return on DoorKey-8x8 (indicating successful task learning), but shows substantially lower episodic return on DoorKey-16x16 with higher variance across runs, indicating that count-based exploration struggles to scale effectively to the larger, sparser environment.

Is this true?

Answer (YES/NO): YES